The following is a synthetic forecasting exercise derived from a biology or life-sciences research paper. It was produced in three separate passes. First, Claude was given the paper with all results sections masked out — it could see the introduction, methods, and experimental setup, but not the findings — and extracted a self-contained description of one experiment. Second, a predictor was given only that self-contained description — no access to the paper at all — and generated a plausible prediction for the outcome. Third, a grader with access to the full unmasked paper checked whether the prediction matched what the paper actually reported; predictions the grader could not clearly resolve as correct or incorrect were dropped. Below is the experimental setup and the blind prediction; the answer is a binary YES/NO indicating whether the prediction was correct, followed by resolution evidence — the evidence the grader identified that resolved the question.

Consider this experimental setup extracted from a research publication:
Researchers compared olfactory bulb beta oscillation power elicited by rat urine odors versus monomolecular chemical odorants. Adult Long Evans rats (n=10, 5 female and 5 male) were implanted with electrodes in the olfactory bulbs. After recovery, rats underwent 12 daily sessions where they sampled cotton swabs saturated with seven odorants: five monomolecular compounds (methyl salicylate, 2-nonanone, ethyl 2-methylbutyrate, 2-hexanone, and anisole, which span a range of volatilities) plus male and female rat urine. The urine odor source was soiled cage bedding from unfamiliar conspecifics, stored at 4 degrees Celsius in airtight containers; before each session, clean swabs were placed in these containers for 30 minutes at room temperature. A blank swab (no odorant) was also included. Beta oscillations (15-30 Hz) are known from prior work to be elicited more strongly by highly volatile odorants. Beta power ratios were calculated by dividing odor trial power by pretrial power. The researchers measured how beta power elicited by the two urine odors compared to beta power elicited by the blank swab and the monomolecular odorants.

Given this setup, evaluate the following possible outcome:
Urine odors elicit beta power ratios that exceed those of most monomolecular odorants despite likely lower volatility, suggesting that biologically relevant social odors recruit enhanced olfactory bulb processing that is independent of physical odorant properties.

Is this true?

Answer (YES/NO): NO